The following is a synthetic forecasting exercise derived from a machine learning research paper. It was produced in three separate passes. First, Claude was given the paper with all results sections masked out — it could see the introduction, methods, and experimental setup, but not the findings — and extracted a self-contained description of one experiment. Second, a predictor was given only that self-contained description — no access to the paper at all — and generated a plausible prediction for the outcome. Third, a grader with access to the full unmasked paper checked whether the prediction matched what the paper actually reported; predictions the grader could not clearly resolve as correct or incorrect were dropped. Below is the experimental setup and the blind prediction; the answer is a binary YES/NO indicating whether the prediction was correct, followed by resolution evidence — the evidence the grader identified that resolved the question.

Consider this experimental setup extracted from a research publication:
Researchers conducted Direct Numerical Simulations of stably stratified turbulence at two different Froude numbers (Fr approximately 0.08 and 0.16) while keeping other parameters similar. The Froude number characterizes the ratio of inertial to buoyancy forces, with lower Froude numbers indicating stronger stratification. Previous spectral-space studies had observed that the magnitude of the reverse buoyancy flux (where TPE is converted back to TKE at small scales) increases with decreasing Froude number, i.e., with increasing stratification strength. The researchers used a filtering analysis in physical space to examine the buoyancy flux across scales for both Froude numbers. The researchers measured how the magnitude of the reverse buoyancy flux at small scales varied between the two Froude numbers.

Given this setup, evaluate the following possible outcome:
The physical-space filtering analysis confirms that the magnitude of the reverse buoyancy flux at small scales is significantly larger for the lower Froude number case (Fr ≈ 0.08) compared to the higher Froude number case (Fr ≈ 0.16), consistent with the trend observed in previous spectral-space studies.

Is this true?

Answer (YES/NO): NO